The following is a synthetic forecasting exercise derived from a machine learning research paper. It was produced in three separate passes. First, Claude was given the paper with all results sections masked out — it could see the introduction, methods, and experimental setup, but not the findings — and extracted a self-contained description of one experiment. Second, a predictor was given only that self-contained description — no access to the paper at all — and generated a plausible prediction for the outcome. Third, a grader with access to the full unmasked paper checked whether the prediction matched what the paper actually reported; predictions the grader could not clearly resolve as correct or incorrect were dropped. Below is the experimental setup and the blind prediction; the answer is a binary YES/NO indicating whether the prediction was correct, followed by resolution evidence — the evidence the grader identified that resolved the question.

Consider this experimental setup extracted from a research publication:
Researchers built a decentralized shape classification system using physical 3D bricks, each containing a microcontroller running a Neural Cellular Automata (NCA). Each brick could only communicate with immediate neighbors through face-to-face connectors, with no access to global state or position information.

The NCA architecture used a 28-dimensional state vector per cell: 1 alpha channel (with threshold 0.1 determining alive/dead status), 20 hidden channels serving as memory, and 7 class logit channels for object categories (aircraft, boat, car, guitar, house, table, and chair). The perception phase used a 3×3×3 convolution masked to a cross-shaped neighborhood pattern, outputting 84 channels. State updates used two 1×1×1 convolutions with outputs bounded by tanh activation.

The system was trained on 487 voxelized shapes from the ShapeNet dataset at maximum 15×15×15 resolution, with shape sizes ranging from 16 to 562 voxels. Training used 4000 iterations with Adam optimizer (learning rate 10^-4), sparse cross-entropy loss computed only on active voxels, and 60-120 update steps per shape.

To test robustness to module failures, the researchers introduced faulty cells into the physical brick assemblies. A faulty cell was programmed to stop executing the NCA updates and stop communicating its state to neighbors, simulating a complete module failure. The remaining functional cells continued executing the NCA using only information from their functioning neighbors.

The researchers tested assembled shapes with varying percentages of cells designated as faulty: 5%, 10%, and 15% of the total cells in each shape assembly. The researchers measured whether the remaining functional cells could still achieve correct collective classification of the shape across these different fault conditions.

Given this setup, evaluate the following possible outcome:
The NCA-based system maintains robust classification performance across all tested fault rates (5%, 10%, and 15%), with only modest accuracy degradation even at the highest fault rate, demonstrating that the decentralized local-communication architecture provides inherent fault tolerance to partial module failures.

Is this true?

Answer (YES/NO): NO